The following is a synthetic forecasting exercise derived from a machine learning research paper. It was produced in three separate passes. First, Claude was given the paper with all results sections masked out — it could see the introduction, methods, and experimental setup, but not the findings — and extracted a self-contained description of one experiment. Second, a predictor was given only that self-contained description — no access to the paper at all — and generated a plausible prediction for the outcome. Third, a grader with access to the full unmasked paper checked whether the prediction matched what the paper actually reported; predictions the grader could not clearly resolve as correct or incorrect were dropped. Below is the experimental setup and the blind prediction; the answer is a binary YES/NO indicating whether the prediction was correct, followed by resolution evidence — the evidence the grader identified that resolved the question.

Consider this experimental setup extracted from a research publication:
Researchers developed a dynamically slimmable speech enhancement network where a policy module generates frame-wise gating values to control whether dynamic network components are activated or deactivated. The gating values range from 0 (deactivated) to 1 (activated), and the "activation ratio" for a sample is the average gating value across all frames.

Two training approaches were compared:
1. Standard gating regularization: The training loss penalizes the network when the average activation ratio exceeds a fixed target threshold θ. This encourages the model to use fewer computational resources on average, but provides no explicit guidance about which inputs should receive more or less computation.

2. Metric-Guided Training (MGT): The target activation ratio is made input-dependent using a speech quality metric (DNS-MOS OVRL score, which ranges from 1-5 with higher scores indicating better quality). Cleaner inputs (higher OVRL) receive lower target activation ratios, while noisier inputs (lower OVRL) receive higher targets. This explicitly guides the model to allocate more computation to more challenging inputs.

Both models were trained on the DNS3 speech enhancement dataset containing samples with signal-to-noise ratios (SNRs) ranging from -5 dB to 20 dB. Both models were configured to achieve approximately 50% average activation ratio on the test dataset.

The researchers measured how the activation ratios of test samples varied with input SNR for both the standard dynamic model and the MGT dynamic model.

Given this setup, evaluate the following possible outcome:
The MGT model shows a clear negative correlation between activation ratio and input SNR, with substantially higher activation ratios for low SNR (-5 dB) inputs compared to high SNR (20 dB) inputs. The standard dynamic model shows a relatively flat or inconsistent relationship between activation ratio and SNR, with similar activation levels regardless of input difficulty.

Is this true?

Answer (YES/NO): YES